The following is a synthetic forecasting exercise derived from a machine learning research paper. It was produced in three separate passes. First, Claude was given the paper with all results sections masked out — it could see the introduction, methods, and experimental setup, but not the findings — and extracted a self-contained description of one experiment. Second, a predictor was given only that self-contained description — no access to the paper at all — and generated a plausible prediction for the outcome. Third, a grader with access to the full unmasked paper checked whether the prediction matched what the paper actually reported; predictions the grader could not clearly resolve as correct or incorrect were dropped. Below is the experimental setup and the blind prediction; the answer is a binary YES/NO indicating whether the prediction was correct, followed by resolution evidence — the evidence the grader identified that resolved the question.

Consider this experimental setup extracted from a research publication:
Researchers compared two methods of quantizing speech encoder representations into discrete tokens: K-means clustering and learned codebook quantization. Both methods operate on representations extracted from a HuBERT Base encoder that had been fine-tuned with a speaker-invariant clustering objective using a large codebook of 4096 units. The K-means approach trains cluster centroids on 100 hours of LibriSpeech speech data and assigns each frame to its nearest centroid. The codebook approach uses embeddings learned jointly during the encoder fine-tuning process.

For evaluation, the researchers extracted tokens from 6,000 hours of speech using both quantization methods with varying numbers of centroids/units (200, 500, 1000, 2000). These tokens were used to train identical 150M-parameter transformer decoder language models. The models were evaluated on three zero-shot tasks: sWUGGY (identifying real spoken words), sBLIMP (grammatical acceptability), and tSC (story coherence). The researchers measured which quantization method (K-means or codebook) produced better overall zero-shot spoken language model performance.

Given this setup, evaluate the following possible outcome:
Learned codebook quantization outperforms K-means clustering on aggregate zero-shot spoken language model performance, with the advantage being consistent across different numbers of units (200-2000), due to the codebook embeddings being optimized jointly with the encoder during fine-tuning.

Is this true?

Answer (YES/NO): NO